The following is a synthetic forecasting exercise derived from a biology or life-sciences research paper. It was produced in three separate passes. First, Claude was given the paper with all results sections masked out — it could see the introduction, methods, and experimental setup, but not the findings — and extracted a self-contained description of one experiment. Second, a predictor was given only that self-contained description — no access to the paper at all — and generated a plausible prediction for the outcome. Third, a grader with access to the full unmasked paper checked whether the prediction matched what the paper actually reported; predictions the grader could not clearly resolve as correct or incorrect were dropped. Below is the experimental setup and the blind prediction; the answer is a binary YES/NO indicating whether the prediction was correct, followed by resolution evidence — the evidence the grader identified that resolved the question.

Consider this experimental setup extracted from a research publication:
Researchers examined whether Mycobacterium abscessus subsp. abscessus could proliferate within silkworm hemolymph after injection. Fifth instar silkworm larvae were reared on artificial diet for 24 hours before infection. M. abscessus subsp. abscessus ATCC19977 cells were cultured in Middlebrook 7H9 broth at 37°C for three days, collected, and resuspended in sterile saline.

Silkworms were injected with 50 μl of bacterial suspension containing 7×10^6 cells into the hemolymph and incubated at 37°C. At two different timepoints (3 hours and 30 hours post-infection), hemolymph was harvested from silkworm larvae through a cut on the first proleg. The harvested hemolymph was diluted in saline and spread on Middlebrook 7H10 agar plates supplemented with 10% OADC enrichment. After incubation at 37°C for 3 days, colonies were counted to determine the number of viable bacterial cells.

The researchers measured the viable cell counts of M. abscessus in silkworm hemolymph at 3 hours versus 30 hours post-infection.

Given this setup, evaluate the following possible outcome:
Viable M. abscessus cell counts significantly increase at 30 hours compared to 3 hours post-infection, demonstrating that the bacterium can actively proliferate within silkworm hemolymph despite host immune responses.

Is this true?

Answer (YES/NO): YES